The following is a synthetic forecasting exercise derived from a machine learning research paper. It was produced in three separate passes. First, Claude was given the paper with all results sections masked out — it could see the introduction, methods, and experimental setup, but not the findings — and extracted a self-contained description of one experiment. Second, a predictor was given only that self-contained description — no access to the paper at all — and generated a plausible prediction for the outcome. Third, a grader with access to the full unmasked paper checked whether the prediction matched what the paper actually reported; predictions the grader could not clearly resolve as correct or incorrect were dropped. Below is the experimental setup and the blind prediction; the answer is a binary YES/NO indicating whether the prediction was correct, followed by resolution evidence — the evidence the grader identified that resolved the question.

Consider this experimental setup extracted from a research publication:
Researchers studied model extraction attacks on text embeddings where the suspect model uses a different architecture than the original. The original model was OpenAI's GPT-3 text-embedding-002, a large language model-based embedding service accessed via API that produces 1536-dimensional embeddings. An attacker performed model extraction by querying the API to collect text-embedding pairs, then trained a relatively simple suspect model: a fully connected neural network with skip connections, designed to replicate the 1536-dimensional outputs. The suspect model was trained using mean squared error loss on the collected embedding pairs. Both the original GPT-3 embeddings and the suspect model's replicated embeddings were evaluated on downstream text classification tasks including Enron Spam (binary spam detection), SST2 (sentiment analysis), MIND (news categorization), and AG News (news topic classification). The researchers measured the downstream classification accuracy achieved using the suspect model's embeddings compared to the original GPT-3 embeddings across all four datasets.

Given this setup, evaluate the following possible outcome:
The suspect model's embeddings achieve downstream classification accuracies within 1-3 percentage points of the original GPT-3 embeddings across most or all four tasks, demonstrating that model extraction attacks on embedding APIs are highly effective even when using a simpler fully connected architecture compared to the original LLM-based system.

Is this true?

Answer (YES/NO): NO